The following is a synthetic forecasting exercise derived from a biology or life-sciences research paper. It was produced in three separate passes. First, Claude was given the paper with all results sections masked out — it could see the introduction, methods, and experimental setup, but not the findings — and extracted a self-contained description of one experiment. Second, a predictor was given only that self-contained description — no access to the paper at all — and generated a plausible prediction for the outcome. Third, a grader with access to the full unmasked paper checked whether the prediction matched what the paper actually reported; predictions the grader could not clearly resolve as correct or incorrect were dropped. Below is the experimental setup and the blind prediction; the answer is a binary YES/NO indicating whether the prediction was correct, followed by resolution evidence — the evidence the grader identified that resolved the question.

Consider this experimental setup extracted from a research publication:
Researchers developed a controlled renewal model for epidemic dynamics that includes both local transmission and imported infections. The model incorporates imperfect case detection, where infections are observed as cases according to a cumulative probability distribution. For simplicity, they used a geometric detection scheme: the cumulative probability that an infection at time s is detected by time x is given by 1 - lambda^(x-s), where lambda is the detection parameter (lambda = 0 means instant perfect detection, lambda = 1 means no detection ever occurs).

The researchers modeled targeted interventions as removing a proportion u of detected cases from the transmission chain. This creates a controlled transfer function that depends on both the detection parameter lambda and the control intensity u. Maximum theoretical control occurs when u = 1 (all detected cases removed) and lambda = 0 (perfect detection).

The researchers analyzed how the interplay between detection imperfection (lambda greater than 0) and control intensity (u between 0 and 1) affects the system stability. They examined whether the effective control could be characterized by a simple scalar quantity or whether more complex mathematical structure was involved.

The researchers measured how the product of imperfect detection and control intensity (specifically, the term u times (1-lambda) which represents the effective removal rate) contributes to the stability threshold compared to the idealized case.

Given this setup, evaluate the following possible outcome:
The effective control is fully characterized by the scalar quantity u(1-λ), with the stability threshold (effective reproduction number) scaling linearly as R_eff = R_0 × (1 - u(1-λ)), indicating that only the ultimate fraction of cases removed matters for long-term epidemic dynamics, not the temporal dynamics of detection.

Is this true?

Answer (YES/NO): NO